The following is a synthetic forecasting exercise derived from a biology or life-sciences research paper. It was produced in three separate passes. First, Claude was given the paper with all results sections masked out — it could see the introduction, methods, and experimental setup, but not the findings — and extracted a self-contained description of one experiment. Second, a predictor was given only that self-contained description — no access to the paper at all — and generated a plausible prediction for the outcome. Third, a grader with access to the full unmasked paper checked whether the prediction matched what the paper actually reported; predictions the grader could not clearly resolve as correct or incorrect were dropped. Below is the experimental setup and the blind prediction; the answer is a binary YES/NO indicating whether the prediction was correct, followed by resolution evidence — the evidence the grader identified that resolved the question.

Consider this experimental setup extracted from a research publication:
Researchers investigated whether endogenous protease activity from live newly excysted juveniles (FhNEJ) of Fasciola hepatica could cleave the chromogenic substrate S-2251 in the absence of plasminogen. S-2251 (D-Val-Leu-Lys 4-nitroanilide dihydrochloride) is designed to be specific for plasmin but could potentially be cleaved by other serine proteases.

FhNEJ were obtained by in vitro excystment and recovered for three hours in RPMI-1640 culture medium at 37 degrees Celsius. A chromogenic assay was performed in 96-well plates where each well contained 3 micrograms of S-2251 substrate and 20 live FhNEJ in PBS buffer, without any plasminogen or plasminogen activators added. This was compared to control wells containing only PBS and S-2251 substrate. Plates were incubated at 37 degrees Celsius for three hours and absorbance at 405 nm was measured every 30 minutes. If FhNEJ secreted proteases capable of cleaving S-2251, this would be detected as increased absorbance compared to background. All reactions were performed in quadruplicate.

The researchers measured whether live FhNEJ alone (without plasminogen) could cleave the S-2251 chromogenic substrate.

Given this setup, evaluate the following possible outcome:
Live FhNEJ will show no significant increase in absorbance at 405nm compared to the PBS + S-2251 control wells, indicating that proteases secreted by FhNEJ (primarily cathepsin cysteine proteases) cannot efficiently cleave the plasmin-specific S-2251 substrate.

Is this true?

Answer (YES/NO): YES